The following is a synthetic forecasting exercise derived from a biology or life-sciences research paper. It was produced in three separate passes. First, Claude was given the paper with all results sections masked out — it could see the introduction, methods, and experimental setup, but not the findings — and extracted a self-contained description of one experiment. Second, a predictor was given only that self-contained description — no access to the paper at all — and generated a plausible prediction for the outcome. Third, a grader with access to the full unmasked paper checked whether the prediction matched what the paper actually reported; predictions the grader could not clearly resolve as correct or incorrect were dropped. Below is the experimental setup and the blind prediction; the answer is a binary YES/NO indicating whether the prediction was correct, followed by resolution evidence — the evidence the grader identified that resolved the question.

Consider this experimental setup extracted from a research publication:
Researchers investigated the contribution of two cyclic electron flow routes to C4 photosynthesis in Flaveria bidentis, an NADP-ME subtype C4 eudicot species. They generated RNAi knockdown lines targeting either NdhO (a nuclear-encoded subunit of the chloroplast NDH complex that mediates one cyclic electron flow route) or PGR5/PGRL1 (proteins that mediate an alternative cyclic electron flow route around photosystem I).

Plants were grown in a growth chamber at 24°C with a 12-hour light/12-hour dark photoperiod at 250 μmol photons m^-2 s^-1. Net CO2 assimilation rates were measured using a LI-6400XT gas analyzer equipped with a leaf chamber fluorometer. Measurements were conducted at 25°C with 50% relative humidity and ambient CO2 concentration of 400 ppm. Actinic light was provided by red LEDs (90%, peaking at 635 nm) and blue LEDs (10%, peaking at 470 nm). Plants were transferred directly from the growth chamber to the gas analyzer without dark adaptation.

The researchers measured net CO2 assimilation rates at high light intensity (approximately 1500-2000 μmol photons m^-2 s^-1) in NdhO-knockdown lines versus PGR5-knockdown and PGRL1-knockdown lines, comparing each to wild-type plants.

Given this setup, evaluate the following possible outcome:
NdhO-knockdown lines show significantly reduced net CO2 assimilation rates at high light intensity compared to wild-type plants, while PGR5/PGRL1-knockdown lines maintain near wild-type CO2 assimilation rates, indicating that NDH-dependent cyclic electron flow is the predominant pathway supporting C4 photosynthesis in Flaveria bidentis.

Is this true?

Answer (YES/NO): NO